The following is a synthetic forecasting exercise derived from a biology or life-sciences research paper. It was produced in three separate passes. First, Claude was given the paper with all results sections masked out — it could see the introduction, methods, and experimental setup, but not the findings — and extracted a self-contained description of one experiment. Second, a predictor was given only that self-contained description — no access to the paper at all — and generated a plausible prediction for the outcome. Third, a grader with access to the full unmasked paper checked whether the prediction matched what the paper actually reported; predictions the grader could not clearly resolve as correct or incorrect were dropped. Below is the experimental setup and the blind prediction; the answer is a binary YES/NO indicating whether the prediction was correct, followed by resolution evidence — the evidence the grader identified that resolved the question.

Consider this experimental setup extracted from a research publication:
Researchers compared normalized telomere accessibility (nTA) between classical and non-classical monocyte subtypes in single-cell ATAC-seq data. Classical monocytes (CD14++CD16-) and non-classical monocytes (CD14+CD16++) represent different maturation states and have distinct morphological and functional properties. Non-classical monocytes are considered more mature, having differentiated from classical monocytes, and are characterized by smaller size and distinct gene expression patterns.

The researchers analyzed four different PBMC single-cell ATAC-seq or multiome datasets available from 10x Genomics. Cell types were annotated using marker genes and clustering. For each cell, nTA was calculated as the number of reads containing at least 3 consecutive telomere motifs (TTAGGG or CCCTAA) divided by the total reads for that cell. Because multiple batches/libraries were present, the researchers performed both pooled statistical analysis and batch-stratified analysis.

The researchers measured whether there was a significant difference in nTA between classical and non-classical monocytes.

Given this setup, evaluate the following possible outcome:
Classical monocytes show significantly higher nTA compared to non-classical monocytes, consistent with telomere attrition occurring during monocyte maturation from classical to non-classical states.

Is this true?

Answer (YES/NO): NO